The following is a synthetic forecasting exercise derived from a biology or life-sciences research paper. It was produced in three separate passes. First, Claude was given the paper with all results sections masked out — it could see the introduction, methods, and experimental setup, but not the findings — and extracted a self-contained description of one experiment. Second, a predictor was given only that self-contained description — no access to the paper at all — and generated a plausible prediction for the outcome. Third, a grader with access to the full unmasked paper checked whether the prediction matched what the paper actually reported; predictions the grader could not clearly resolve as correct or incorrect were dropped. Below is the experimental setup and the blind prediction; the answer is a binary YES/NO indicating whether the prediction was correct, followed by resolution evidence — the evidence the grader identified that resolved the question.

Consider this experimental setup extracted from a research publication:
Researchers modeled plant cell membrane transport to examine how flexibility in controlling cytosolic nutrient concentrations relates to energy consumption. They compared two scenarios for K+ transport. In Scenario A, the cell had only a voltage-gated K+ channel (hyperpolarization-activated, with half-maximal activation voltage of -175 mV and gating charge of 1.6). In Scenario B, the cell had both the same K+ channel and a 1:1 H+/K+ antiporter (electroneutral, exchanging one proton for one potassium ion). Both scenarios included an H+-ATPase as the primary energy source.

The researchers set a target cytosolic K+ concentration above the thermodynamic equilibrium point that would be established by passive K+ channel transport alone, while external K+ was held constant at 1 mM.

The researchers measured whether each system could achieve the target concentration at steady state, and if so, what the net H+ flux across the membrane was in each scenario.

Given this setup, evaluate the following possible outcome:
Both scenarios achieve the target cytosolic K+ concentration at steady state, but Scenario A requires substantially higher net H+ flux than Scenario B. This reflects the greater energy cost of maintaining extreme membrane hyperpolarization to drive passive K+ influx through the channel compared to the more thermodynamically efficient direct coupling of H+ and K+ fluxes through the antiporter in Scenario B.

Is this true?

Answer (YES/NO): NO